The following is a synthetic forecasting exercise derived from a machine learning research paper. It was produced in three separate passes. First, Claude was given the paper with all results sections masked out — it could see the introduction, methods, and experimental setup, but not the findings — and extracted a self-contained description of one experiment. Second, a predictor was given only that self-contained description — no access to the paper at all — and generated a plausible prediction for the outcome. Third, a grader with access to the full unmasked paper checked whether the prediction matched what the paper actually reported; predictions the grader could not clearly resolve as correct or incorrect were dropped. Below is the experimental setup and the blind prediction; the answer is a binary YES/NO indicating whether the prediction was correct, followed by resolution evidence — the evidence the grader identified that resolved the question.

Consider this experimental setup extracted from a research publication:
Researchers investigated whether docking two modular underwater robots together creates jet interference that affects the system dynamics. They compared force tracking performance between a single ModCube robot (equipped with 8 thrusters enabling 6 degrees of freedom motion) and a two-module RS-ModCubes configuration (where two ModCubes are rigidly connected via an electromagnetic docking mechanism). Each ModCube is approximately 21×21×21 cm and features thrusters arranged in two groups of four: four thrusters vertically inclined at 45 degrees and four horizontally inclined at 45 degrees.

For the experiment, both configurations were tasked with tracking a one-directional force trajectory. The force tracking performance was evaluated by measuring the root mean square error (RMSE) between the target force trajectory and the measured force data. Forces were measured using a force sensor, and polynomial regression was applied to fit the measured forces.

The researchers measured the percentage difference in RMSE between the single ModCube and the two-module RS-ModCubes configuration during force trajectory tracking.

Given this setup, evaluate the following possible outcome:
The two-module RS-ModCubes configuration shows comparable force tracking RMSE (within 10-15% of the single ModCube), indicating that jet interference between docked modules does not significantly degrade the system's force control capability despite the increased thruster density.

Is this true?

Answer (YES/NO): NO